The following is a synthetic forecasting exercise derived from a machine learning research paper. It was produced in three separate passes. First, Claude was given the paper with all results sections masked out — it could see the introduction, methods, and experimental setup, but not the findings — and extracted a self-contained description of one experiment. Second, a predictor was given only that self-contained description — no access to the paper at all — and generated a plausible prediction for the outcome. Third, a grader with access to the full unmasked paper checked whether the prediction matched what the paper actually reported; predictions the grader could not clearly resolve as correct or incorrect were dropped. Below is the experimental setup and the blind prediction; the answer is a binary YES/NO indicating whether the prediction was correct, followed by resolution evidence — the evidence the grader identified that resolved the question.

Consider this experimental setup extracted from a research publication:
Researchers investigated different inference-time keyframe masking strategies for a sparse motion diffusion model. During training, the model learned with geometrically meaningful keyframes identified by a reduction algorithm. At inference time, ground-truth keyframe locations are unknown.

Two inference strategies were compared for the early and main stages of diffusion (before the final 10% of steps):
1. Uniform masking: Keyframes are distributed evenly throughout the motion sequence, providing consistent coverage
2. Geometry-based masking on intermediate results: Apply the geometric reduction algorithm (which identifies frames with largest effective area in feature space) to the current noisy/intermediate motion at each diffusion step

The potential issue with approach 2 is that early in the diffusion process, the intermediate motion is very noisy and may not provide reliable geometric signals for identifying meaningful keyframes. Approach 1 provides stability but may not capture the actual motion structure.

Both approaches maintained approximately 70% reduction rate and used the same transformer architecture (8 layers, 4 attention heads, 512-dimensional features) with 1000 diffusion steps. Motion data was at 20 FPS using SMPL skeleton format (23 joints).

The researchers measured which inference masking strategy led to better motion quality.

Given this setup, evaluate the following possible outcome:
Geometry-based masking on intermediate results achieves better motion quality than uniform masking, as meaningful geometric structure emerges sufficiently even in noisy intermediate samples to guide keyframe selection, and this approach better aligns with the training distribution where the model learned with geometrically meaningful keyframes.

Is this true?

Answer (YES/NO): NO